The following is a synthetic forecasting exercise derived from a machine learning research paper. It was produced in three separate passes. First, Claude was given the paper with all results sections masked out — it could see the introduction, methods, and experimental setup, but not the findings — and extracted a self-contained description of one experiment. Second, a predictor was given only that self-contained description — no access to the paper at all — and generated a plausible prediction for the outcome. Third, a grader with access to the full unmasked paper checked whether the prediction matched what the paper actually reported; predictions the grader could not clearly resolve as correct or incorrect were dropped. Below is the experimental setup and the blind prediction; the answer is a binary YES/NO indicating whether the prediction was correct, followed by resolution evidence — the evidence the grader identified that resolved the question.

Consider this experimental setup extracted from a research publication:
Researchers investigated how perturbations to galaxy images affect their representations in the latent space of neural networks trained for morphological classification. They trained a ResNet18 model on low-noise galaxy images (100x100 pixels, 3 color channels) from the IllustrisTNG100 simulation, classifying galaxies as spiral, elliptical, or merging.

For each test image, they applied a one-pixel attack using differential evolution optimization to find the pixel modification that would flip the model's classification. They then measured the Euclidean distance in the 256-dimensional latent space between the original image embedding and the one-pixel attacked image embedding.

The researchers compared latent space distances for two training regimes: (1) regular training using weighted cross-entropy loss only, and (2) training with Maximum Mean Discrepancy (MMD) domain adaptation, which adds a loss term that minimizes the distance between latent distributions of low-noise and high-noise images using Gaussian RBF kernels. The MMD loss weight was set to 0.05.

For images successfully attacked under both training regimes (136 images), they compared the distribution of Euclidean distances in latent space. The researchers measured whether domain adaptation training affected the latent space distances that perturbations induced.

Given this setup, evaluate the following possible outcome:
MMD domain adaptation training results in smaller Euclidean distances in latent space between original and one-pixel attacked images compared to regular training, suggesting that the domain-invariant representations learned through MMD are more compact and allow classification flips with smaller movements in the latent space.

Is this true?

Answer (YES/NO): NO